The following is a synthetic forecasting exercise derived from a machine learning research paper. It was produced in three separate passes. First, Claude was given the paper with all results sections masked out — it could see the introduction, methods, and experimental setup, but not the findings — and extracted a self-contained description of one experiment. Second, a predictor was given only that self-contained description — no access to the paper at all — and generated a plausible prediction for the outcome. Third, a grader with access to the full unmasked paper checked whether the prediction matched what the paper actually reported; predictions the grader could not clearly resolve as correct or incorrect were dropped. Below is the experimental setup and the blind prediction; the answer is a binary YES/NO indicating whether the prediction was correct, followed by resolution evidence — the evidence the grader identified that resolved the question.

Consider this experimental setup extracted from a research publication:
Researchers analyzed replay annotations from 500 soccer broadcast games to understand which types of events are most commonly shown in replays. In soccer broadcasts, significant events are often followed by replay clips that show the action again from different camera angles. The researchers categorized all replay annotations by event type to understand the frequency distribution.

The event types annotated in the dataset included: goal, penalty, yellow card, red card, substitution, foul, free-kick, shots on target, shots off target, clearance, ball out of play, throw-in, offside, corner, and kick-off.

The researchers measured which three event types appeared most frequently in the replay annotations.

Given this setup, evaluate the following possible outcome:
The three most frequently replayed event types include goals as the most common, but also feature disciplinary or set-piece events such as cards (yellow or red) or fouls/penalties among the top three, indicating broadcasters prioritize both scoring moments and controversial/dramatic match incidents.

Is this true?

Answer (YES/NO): NO